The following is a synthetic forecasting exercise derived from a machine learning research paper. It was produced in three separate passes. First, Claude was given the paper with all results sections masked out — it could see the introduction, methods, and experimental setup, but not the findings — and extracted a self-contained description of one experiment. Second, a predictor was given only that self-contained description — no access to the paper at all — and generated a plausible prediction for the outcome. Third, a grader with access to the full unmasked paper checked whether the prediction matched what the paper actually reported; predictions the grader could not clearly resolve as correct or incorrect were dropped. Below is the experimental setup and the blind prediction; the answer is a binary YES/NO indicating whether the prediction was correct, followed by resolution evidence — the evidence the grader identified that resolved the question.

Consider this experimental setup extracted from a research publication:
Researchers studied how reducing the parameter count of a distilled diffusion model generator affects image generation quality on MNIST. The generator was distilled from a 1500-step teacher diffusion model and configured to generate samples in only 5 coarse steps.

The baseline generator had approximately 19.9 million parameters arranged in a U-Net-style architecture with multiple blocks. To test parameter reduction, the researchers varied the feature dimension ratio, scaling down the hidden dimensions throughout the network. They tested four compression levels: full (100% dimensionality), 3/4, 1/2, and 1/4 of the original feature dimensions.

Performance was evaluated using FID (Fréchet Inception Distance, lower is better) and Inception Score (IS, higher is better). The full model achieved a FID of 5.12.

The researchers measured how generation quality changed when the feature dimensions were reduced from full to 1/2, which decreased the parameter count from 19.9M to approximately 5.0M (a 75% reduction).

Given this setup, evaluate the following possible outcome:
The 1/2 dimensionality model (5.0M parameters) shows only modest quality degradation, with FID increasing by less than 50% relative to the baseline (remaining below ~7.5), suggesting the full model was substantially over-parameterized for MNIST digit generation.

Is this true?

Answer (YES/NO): NO